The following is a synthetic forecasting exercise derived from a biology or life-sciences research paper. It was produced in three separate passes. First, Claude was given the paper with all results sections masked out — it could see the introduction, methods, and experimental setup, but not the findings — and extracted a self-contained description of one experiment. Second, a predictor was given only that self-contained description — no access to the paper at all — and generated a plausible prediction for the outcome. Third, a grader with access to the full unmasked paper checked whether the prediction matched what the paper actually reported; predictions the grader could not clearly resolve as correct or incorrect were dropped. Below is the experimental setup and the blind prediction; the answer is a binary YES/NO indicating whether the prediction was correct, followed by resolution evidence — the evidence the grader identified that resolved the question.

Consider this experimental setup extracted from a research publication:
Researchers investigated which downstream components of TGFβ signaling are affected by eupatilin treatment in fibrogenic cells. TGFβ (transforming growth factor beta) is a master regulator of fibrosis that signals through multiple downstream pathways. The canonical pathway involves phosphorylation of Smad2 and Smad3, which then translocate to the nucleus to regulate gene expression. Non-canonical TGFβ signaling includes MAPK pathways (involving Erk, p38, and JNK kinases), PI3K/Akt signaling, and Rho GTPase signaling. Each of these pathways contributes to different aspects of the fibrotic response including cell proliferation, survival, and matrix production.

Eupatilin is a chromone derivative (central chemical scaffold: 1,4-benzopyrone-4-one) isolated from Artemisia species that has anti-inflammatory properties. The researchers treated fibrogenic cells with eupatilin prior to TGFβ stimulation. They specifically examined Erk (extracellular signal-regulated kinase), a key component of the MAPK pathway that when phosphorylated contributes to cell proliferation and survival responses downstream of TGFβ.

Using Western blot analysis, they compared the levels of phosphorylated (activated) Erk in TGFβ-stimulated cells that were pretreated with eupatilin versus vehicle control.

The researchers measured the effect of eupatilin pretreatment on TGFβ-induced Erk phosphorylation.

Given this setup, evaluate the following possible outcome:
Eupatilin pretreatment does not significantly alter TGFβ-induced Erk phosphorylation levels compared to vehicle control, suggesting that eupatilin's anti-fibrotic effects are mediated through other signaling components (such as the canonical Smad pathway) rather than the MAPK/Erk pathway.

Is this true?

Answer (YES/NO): NO